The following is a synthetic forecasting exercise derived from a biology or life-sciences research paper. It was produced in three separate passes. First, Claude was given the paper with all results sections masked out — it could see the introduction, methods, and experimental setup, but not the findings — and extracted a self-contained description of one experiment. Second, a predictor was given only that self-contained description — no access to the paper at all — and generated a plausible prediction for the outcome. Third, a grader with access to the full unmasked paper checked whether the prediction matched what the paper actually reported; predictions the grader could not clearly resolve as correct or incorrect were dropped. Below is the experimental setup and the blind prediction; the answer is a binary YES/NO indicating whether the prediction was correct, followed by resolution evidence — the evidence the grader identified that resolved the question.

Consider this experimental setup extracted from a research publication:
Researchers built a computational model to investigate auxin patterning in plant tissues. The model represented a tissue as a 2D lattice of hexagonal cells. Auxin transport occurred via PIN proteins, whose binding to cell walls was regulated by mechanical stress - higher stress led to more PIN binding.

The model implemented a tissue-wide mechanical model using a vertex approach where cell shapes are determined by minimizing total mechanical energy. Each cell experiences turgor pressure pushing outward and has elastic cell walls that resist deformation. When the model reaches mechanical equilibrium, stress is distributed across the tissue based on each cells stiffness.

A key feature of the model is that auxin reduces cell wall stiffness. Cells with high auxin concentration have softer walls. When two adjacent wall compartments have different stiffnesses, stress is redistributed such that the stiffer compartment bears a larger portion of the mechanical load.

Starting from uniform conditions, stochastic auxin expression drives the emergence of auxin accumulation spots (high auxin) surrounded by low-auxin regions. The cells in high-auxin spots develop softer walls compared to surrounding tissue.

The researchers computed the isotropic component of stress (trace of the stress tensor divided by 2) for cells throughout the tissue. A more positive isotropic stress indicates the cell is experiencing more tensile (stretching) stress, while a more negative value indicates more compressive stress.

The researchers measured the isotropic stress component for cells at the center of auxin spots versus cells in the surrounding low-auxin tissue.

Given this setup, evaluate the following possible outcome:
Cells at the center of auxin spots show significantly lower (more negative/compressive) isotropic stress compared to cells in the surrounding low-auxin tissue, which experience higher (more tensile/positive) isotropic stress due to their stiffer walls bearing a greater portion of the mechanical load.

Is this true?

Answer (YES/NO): YES